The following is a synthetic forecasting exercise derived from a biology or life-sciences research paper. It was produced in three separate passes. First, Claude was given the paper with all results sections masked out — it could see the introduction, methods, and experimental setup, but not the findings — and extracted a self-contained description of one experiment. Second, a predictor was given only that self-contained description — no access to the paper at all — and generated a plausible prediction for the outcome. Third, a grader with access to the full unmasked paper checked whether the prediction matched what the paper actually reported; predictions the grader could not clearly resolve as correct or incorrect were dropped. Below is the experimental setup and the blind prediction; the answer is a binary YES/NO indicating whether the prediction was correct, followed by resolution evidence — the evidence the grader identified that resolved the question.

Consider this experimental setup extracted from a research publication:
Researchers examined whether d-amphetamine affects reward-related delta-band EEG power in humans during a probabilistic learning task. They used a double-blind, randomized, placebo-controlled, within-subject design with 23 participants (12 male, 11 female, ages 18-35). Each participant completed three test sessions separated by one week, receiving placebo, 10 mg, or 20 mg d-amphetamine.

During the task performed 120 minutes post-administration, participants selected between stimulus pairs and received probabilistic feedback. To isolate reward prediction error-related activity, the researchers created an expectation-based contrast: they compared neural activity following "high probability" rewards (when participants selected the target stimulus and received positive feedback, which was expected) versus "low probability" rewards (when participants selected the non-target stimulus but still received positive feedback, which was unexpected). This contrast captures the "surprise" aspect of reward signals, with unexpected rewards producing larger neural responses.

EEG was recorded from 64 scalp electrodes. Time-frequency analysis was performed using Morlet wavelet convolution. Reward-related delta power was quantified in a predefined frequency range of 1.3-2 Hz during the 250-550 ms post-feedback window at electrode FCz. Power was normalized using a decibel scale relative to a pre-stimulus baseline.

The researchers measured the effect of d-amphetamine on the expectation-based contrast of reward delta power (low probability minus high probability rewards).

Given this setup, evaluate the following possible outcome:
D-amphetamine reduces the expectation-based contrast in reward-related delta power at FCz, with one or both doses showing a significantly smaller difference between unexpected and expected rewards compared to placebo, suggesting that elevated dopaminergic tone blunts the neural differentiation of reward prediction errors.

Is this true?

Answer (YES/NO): NO